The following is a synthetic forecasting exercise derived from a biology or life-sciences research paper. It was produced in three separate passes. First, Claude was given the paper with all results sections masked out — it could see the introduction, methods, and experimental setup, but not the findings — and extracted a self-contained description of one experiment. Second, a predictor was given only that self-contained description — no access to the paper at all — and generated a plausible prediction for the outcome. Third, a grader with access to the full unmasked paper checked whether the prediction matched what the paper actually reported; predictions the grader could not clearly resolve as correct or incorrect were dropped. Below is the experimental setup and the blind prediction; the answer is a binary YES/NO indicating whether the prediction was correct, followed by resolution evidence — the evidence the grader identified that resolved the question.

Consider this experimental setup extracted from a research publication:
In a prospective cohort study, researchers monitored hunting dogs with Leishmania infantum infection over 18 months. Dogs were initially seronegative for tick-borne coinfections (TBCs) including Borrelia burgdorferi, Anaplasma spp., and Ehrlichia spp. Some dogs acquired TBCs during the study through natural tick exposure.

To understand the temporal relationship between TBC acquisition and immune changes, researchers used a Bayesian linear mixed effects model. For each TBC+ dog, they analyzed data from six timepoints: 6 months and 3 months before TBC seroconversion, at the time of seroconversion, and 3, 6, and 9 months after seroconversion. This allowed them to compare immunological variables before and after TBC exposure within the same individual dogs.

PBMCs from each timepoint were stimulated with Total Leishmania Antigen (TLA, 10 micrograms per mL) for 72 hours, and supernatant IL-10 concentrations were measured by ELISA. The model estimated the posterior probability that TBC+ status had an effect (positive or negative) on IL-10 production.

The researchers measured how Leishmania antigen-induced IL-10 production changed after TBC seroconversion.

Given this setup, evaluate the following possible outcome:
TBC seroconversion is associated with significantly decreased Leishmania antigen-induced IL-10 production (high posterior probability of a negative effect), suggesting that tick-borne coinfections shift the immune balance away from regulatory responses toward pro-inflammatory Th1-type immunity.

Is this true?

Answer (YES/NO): NO